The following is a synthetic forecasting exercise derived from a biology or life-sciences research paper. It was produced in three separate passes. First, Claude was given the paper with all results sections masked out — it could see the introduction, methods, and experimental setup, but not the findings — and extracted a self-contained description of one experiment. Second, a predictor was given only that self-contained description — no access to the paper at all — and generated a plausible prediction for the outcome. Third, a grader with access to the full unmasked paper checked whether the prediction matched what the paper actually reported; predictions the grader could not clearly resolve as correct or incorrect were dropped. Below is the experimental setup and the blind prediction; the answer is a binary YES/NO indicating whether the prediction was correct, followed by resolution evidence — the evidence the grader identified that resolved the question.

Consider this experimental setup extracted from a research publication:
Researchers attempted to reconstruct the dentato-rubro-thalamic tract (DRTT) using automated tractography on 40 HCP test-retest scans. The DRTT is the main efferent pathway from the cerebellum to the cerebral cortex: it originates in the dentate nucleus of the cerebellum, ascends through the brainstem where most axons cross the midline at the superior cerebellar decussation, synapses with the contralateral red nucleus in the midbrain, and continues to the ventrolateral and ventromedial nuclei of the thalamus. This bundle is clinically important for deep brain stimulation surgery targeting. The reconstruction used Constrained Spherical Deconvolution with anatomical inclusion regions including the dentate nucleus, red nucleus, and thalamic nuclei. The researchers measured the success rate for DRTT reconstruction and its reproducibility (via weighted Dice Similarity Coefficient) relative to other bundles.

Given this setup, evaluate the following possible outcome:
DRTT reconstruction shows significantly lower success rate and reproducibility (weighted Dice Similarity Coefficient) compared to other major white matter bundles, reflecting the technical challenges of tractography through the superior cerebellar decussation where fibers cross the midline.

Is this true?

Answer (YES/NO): YES